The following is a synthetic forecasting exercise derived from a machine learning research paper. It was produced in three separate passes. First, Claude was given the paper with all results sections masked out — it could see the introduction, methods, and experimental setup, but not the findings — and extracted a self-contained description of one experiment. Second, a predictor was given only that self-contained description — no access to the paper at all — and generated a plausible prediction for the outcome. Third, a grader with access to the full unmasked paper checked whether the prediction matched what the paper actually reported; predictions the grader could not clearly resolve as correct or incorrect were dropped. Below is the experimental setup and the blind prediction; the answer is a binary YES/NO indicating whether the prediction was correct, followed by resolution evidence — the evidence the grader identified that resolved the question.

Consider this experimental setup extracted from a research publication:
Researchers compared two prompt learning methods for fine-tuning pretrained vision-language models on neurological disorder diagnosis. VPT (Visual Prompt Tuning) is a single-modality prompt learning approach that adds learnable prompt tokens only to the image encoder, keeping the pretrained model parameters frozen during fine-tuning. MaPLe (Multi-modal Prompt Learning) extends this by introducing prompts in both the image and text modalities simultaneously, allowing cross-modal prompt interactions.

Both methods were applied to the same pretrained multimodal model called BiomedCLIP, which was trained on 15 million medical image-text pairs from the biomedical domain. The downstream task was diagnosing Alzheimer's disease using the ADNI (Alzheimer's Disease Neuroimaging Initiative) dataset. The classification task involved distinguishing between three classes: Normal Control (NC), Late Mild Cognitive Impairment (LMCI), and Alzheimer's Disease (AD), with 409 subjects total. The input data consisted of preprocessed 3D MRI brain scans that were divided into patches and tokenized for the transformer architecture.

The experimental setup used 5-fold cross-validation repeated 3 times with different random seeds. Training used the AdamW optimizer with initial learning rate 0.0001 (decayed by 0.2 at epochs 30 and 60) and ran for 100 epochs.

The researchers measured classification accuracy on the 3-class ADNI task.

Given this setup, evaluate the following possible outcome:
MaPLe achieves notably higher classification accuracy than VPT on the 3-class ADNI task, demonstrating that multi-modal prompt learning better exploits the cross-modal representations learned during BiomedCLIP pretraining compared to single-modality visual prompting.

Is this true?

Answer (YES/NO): YES